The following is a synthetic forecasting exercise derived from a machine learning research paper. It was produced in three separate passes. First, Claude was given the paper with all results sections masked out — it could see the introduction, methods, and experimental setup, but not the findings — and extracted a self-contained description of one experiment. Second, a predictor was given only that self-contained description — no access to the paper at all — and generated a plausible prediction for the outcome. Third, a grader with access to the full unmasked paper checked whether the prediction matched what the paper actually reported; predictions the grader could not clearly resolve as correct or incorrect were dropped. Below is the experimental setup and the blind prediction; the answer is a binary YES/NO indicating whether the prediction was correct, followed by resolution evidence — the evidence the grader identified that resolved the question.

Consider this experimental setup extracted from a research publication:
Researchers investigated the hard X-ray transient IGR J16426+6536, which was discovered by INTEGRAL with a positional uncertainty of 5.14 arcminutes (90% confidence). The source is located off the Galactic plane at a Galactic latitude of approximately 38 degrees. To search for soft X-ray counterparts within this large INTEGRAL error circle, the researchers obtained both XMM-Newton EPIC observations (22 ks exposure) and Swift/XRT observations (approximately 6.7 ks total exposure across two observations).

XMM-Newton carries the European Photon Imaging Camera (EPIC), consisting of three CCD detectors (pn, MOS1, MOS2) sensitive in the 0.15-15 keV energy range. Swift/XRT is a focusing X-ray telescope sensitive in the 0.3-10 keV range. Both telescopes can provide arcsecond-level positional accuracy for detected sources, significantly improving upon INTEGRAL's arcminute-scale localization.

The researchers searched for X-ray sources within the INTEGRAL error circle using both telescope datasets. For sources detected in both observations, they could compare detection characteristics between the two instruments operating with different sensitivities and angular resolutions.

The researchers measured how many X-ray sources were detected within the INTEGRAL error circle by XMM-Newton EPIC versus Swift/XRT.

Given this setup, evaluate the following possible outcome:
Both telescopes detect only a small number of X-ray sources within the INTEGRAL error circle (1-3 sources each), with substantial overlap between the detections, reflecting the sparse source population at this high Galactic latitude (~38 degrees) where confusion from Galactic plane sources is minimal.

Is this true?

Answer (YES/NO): YES